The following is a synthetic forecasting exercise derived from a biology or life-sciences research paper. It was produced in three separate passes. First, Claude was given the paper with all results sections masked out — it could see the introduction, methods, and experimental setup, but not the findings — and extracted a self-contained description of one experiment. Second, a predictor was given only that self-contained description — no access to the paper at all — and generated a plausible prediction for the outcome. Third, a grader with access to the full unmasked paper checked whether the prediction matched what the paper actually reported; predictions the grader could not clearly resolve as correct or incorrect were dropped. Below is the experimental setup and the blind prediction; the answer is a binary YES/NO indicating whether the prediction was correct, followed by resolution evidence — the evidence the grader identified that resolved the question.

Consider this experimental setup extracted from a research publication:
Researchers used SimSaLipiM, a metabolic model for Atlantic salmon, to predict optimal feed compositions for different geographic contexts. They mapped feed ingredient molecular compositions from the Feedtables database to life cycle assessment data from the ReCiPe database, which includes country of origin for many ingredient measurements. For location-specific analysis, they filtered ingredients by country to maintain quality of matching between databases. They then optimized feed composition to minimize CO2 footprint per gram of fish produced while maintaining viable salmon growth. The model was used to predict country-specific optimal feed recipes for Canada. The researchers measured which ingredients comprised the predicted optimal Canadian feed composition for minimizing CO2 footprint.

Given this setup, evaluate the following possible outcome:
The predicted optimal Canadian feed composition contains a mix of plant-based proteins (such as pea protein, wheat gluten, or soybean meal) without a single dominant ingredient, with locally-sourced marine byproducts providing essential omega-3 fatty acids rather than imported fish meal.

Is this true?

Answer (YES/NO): NO